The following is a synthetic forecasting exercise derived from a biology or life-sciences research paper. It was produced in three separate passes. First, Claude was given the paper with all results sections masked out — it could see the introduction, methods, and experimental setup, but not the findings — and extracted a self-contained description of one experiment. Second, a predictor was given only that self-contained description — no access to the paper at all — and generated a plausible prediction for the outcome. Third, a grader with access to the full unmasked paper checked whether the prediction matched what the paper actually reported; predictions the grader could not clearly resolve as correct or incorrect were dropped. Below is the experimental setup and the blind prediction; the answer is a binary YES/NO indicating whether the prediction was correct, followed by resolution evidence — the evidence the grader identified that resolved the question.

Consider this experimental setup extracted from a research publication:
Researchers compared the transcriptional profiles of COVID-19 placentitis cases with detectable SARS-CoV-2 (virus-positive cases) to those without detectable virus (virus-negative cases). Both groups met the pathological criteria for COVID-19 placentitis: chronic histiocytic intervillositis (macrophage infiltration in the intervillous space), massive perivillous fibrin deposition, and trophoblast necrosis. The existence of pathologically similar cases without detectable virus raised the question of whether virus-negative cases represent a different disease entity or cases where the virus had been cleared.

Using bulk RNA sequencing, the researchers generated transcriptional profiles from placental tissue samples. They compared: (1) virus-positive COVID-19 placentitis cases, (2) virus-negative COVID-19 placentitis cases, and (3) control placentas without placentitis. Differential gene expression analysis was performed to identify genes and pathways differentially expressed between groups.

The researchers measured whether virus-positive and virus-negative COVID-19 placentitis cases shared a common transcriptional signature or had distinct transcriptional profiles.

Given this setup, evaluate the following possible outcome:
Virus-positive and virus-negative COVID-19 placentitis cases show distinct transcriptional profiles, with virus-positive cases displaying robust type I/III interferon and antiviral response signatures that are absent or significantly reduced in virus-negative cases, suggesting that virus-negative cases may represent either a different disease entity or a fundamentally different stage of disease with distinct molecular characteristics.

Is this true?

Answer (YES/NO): YES